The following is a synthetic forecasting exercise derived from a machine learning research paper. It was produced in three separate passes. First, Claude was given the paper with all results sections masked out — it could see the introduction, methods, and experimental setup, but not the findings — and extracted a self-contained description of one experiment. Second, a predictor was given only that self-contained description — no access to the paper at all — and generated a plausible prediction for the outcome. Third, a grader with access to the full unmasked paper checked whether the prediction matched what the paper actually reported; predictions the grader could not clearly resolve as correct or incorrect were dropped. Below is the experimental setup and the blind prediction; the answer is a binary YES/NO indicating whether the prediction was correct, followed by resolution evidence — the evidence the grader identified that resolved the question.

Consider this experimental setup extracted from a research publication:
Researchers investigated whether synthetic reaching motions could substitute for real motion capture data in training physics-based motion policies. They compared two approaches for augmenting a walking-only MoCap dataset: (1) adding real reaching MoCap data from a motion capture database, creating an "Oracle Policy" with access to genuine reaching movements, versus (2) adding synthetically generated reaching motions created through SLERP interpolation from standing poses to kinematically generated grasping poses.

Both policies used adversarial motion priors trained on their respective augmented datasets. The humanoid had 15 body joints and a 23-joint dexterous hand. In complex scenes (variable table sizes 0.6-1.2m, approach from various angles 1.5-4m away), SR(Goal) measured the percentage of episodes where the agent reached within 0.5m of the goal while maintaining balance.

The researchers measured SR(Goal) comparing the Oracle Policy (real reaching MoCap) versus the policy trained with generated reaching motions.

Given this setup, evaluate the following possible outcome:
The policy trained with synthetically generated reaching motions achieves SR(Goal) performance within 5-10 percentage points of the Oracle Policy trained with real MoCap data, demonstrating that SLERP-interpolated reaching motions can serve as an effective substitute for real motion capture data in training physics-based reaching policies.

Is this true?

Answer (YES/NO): NO